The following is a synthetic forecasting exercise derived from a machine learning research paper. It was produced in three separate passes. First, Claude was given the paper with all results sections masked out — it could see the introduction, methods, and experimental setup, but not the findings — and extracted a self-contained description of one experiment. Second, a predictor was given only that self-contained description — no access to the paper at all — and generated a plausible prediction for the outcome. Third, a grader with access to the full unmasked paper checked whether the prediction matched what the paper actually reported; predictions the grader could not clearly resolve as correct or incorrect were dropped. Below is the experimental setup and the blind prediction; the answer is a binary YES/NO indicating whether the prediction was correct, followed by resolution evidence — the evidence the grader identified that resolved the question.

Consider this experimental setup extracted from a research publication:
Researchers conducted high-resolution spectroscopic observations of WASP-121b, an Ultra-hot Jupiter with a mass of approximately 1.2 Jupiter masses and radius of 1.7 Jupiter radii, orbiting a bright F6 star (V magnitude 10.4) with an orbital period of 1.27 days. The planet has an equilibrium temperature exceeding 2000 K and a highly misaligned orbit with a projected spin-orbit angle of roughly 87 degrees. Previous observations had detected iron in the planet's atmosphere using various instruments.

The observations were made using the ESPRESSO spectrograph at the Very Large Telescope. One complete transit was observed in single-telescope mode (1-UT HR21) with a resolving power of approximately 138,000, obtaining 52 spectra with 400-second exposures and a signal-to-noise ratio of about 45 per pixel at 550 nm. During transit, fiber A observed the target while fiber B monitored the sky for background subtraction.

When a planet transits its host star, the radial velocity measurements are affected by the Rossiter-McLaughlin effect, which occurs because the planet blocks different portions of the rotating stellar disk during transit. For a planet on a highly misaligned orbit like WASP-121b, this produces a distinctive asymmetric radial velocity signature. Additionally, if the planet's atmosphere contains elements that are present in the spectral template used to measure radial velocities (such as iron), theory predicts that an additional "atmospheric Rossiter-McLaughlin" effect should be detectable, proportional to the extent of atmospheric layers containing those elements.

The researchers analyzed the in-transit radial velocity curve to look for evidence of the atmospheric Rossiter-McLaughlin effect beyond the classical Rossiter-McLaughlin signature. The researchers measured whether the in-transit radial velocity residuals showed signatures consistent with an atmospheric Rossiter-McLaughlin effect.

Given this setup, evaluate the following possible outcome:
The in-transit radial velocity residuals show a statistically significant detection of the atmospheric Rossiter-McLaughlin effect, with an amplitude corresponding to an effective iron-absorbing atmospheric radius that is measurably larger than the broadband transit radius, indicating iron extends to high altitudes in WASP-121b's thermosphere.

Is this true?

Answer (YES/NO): NO